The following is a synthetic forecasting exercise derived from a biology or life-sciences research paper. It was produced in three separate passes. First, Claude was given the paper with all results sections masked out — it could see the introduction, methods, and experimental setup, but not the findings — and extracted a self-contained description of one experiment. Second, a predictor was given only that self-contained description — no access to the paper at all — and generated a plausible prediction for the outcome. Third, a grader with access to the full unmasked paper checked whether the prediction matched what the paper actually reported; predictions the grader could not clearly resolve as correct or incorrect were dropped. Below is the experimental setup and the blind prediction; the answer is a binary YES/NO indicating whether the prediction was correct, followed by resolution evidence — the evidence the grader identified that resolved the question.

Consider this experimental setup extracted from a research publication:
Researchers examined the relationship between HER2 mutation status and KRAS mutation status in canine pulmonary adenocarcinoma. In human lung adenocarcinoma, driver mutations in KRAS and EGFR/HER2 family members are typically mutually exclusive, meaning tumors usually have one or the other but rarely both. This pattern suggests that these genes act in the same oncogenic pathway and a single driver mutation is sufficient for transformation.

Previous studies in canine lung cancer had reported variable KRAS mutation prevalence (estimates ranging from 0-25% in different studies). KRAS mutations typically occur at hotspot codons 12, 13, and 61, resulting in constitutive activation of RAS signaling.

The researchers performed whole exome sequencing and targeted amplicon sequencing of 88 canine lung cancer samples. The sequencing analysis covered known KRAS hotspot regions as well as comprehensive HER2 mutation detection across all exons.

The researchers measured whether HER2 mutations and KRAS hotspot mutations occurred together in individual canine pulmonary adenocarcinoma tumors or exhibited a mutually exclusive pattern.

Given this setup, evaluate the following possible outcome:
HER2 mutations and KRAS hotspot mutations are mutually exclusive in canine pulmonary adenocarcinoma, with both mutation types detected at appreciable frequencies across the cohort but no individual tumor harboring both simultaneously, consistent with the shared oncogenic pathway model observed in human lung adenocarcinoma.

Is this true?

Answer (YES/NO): NO